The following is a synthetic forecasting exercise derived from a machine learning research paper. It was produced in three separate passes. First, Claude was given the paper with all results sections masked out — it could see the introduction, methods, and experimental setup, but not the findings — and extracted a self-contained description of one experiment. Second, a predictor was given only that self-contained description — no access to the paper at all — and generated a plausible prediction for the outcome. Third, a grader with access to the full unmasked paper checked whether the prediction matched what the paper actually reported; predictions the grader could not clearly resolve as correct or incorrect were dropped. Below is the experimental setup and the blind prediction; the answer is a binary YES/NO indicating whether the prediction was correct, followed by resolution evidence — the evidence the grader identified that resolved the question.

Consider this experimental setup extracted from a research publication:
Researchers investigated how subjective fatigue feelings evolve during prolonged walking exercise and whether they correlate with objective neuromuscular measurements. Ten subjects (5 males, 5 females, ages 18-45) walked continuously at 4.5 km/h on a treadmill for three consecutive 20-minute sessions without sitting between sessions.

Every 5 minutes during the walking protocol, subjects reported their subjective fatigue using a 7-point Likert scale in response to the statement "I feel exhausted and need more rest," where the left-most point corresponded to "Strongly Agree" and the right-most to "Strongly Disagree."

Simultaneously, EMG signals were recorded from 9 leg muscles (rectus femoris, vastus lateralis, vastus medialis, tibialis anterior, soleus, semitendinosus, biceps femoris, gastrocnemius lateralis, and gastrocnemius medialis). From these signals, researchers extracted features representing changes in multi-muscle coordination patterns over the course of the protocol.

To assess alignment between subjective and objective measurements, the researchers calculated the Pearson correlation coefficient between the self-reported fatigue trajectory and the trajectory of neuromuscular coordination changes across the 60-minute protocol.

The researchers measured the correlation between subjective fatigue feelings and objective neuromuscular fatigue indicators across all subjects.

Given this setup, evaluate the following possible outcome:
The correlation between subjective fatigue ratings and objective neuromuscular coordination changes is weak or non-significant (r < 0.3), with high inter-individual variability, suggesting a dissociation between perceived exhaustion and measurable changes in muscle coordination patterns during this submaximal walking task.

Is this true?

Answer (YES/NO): NO